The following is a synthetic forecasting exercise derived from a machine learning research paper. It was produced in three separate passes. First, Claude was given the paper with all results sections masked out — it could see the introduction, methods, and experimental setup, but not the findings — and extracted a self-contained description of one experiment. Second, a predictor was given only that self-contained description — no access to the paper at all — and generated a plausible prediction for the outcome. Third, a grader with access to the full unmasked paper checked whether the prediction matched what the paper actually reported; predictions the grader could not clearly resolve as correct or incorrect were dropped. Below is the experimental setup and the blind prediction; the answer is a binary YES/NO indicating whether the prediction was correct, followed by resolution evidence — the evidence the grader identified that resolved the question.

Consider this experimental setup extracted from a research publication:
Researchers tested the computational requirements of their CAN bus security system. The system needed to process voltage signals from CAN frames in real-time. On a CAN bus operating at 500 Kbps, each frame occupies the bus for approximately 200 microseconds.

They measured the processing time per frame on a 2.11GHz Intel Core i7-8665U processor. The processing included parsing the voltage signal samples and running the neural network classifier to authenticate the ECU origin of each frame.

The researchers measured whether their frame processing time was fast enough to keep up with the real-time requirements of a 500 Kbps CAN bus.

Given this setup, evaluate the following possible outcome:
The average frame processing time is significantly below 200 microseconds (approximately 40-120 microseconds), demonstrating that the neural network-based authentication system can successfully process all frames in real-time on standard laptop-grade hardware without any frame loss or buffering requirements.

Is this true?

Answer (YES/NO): NO